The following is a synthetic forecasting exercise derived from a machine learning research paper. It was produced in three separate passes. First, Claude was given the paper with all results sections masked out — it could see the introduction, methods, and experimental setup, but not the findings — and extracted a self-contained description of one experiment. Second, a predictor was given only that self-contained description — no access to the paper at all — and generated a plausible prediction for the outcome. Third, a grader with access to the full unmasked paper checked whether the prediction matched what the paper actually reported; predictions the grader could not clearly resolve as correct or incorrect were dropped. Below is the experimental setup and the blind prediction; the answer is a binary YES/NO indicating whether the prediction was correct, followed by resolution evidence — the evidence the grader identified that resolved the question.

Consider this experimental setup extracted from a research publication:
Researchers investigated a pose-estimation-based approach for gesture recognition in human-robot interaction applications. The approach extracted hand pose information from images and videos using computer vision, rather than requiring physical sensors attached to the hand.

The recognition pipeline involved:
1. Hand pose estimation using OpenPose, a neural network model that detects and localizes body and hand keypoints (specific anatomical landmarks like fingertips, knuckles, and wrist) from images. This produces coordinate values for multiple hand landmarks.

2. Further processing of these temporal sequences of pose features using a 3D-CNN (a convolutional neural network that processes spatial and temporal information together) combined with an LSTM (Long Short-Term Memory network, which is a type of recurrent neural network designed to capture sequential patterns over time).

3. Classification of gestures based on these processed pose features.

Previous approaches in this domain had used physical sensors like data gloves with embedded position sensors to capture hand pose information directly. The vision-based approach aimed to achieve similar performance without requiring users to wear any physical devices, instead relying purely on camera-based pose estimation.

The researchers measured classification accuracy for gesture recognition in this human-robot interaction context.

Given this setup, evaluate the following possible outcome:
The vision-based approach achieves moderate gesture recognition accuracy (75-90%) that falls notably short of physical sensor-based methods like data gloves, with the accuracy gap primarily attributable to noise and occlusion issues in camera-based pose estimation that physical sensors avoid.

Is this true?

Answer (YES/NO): NO